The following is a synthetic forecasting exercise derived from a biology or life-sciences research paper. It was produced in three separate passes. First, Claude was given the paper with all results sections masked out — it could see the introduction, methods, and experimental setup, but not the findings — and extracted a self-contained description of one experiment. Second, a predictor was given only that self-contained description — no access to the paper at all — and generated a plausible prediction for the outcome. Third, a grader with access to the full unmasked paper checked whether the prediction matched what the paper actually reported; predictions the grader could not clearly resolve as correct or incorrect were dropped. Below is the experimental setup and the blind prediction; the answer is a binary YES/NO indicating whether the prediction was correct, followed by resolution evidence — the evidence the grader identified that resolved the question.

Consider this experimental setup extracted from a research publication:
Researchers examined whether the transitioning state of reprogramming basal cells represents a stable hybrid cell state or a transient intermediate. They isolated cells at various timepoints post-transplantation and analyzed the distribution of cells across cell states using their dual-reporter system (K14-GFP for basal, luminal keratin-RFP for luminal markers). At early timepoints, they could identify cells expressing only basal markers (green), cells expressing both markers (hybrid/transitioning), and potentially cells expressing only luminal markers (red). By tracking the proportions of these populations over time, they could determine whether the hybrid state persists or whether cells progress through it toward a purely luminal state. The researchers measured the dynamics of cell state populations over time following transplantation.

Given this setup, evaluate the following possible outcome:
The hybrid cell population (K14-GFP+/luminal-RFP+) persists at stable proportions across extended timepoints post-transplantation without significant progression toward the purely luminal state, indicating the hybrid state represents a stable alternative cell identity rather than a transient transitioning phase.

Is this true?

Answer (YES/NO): NO